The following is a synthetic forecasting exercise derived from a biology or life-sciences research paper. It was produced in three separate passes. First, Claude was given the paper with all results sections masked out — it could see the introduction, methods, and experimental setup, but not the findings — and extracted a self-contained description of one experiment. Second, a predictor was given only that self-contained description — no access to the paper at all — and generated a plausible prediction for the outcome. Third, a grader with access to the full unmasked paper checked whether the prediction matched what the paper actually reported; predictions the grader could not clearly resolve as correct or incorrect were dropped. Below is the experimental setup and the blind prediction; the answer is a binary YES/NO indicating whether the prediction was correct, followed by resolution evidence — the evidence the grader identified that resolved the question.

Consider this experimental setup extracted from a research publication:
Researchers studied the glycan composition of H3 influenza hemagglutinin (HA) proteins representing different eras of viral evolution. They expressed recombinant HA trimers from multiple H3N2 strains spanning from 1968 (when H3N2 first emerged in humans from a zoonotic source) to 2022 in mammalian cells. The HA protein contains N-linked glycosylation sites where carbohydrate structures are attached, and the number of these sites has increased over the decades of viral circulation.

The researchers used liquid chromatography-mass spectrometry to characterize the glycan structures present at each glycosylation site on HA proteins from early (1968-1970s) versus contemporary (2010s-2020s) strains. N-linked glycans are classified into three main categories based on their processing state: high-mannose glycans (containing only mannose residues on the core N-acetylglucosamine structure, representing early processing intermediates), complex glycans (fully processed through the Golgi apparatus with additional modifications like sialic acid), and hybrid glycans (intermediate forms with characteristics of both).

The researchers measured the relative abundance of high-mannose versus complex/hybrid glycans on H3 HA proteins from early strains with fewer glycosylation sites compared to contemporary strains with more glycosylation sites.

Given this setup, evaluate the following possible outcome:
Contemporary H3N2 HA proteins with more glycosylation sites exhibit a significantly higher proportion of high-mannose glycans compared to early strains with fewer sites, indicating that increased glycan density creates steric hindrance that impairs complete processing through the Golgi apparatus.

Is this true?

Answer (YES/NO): YES